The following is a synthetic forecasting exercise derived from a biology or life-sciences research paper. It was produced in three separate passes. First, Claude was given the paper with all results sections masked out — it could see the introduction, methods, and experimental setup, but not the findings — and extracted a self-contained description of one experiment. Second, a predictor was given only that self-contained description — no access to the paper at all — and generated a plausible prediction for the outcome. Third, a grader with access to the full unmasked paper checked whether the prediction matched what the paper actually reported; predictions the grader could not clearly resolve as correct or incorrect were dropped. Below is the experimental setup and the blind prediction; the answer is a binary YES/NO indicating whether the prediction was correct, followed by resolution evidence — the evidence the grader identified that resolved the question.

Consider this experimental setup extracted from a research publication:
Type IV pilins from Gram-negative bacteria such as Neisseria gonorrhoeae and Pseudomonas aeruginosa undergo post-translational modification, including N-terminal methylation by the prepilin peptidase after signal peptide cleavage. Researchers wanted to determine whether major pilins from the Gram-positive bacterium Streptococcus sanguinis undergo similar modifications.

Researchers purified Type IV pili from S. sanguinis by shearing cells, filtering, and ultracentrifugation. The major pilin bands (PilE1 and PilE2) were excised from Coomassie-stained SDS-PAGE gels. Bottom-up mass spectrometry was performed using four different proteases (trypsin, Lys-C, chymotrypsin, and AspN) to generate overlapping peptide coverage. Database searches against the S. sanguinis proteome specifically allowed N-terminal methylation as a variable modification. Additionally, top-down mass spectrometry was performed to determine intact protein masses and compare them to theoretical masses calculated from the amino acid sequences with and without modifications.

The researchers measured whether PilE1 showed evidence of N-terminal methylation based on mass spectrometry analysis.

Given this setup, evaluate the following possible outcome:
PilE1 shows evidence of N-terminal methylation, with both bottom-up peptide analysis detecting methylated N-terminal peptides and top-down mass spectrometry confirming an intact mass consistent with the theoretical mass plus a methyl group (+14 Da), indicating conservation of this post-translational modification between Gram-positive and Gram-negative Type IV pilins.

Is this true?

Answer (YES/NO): NO